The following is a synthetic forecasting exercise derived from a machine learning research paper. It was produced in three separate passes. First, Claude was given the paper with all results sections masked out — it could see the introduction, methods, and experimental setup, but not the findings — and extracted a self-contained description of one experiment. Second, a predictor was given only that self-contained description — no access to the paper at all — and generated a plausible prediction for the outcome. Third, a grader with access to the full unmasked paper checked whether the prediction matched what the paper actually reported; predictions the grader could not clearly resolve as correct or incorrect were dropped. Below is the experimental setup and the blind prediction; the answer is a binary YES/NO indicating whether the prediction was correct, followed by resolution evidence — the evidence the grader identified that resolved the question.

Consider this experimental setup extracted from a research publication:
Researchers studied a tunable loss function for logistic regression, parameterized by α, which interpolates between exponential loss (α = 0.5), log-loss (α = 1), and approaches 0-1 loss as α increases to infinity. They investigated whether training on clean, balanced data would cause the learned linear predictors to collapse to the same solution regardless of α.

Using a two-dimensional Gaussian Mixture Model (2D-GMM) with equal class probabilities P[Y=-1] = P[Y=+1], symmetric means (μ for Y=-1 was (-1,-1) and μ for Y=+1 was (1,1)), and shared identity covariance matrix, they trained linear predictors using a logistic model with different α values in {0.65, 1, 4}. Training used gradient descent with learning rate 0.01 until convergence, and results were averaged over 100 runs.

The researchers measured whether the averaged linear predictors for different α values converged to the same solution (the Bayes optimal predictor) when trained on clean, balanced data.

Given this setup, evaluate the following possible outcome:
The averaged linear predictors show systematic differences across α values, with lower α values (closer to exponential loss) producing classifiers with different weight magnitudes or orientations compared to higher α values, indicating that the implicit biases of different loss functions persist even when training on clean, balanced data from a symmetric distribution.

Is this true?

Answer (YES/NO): NO